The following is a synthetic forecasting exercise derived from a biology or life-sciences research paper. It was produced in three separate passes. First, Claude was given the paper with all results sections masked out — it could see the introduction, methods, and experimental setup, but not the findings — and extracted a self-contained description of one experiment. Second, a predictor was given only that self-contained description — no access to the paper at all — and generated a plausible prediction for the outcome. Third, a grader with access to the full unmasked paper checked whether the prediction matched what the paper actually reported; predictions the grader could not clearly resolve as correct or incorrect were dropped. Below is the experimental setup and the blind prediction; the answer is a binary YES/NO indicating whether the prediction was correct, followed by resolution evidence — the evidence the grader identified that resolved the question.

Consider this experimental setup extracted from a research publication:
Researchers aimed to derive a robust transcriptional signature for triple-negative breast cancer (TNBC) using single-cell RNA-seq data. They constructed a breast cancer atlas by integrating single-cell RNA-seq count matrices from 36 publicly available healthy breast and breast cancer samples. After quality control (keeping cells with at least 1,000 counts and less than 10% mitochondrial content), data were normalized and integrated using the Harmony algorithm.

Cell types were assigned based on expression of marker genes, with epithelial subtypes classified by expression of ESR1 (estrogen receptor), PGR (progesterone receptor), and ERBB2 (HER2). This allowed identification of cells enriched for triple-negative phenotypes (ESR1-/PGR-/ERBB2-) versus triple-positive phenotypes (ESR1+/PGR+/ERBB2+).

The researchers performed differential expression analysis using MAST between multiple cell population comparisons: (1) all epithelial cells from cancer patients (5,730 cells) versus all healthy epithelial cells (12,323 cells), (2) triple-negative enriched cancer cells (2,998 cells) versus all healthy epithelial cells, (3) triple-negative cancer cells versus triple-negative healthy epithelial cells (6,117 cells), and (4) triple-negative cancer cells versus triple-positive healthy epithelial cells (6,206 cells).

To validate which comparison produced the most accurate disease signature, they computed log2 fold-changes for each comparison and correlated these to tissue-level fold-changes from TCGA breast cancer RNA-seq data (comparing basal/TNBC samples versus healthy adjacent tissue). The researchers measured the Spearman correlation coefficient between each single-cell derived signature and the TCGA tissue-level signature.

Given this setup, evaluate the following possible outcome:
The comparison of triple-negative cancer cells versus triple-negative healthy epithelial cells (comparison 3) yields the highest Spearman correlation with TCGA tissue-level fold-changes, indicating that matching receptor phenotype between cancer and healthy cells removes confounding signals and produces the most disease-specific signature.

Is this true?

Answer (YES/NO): NO